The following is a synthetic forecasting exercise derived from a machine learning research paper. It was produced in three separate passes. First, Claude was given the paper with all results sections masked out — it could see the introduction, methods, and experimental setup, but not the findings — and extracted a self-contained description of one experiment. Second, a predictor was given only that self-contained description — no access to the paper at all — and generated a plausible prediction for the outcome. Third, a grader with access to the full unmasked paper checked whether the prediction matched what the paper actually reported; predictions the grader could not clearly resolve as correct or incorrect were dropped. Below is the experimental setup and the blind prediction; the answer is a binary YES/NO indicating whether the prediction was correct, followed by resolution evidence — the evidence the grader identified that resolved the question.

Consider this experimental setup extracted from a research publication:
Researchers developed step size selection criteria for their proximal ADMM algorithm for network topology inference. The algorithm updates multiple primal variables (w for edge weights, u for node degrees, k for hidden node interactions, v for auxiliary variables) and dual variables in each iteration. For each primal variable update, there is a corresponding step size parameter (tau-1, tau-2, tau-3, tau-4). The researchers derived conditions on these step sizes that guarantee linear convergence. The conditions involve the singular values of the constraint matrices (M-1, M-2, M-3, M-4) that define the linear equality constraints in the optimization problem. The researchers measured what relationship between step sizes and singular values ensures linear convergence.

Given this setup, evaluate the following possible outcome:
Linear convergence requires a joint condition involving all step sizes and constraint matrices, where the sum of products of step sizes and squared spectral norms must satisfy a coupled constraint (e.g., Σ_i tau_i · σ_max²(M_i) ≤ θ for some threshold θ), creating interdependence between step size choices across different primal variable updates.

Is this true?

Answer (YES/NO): NO